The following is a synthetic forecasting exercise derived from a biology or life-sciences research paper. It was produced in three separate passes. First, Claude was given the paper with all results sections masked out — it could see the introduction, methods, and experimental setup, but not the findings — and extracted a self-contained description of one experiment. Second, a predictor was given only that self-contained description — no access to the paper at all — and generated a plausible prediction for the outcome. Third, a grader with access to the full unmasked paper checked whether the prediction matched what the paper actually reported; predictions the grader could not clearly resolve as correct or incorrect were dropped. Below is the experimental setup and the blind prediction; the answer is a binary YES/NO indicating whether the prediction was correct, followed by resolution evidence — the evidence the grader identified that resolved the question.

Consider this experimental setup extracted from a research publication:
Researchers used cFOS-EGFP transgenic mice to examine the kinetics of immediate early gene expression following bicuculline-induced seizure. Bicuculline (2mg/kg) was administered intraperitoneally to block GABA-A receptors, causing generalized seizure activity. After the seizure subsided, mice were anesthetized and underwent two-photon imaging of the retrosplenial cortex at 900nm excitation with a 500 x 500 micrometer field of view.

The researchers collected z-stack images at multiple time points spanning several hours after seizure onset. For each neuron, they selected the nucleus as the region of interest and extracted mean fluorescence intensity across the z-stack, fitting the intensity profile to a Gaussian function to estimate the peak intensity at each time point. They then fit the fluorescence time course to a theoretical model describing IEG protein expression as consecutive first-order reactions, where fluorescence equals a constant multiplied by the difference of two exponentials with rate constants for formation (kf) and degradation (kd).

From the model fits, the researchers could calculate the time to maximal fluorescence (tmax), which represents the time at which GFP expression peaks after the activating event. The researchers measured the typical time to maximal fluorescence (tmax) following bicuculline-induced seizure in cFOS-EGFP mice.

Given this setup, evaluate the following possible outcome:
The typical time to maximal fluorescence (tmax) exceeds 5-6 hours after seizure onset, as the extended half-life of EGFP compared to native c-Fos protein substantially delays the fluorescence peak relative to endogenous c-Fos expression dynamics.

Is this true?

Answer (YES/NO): NO